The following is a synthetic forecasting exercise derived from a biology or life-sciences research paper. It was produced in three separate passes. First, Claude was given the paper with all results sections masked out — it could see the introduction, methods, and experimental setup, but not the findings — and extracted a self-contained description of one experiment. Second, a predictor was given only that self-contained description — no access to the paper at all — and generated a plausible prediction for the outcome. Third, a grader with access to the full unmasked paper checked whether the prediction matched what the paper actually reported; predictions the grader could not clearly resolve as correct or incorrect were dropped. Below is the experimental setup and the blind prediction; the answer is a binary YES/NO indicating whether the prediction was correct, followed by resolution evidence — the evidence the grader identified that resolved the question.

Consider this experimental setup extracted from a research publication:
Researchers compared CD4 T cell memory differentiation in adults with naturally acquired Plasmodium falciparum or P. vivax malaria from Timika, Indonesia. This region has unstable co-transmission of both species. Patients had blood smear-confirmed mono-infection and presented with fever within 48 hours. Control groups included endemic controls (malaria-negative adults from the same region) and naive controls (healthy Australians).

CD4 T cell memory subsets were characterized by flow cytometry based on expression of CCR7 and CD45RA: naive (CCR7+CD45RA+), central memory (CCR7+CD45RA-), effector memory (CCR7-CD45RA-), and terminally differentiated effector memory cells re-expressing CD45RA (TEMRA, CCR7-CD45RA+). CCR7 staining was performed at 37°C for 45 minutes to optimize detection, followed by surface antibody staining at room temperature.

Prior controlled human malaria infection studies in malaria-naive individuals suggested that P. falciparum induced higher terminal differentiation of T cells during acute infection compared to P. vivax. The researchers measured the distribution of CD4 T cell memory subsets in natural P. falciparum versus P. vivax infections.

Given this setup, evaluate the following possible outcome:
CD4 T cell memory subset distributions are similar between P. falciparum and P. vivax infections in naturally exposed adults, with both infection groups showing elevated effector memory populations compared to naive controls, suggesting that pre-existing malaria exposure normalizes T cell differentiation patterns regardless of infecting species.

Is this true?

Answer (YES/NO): NO